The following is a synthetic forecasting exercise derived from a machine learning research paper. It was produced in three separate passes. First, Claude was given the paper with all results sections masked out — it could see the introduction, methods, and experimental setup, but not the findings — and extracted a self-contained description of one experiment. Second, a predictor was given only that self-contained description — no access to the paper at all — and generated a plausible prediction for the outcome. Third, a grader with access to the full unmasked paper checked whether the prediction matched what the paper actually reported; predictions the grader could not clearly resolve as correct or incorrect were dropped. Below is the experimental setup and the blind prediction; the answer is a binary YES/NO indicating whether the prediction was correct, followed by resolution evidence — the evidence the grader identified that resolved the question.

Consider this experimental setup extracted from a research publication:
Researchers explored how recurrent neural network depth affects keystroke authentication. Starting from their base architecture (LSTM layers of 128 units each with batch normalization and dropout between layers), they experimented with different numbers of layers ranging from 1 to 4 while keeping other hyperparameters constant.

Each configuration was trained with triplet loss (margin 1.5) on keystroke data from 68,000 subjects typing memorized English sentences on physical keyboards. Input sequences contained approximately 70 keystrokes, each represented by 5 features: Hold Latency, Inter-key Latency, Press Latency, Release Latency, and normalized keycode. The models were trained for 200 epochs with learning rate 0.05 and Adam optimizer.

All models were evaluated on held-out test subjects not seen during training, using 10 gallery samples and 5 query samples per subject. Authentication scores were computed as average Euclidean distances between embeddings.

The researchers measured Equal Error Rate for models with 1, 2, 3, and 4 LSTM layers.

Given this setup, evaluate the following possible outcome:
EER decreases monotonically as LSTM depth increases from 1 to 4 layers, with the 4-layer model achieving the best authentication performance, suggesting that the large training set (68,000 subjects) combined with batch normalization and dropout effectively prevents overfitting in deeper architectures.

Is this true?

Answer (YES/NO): NO